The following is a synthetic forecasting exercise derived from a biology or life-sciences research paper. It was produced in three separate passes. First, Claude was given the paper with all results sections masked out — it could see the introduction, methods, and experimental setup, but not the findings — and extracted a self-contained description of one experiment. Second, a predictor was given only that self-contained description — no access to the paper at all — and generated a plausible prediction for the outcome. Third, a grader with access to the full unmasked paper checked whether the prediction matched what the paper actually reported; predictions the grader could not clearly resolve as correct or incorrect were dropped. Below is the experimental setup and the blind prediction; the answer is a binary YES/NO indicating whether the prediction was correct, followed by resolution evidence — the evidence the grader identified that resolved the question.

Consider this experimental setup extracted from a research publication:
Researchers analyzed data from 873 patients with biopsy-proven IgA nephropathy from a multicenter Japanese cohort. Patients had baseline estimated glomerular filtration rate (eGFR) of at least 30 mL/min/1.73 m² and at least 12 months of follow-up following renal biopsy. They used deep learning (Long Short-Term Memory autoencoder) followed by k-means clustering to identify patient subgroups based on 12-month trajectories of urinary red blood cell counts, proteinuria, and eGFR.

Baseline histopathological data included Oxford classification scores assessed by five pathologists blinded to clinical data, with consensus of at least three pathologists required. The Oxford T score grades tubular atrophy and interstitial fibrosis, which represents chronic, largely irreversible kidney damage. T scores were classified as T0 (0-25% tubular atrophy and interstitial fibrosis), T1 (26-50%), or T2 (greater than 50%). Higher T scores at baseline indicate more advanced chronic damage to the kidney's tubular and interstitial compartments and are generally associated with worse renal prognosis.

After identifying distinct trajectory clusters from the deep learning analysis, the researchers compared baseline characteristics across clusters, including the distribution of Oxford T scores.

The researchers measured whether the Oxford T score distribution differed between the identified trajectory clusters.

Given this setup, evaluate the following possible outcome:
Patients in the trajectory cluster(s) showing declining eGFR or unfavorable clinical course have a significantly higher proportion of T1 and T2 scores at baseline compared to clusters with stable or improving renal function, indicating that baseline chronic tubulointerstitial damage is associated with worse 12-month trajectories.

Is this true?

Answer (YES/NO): YES